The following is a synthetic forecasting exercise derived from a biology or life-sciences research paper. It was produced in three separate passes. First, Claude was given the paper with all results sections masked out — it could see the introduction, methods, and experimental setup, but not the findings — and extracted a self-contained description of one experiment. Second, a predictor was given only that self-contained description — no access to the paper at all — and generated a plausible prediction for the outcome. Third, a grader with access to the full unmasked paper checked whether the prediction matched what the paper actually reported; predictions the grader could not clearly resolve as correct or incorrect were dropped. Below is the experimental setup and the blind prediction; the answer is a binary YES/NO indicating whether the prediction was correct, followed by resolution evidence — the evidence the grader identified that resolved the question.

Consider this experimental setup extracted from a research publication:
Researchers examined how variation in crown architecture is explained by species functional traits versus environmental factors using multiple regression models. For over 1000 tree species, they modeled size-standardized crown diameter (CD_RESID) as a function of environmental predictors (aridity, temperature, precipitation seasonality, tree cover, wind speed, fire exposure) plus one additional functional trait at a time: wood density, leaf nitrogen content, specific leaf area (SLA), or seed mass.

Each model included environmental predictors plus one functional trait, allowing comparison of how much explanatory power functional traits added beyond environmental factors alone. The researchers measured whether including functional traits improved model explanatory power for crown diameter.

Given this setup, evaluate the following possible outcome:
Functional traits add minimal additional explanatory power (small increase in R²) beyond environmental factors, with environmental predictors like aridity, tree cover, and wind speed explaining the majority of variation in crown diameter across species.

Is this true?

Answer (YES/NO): NO